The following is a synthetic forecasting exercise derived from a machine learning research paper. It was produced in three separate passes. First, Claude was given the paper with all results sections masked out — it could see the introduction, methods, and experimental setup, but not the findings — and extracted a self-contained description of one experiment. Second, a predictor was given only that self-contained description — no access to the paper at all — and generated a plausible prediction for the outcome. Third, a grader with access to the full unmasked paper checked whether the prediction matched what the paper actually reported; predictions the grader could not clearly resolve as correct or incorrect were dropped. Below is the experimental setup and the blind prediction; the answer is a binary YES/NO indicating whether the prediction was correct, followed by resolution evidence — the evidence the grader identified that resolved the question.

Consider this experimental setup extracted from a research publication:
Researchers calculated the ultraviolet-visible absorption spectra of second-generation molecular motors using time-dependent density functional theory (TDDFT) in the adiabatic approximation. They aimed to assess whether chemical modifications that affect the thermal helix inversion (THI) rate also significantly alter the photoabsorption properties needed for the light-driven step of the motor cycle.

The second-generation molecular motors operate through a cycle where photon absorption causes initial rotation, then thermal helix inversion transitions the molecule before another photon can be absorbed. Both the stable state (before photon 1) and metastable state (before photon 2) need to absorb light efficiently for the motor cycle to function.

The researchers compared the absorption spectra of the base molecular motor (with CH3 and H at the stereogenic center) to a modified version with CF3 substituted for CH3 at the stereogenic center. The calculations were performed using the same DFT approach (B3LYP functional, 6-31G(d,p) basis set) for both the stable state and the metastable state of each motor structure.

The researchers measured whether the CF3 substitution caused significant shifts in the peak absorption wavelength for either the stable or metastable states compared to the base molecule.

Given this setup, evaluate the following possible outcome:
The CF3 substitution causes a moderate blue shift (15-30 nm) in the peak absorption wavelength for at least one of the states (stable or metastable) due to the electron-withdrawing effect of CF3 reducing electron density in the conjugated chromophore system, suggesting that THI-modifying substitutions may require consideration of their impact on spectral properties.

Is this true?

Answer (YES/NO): NO